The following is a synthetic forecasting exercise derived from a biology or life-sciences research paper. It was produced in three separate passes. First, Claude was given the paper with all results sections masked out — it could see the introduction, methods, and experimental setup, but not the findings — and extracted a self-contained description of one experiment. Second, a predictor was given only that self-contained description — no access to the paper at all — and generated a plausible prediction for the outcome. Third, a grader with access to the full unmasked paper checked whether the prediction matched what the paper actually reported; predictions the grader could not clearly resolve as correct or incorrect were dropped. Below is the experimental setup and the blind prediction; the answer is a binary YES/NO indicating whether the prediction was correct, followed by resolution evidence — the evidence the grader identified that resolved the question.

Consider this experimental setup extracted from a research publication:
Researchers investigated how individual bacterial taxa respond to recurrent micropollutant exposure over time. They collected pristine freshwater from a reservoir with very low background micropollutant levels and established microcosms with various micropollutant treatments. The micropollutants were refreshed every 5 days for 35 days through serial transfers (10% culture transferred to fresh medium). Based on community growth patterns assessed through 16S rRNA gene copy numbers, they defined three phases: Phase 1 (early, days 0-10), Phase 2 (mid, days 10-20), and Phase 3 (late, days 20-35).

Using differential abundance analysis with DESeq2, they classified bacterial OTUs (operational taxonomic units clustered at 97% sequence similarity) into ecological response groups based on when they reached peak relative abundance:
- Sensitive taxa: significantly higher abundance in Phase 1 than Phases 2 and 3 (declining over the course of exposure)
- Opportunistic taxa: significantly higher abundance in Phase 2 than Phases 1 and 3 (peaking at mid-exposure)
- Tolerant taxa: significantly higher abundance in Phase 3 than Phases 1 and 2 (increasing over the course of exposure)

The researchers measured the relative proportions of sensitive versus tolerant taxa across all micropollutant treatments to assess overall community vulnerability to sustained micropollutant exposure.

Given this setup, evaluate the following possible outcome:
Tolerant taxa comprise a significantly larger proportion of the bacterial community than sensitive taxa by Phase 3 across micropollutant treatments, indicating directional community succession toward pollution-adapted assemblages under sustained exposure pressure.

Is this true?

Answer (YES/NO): NO